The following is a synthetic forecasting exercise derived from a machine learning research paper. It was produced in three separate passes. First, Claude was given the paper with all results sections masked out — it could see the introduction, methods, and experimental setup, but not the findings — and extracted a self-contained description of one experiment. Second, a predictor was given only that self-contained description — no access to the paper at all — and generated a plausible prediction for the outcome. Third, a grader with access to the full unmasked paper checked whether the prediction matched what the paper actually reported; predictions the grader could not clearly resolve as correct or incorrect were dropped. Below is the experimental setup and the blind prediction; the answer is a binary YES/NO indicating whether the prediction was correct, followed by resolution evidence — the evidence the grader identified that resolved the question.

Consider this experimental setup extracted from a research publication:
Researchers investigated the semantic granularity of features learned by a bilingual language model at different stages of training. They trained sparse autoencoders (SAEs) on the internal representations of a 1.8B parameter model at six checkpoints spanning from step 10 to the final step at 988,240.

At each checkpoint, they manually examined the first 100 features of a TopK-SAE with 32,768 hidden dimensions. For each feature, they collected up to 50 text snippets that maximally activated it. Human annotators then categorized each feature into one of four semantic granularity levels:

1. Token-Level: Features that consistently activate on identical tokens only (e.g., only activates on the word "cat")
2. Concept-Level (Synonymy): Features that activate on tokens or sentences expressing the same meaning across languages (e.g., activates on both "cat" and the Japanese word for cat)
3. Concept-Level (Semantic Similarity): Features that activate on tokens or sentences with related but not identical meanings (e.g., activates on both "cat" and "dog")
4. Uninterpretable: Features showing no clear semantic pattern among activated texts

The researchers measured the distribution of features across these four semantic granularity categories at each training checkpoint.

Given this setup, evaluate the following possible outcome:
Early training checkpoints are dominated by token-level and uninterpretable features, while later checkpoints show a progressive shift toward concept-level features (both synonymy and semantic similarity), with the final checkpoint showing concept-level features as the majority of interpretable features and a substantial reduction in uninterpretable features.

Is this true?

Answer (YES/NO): NO